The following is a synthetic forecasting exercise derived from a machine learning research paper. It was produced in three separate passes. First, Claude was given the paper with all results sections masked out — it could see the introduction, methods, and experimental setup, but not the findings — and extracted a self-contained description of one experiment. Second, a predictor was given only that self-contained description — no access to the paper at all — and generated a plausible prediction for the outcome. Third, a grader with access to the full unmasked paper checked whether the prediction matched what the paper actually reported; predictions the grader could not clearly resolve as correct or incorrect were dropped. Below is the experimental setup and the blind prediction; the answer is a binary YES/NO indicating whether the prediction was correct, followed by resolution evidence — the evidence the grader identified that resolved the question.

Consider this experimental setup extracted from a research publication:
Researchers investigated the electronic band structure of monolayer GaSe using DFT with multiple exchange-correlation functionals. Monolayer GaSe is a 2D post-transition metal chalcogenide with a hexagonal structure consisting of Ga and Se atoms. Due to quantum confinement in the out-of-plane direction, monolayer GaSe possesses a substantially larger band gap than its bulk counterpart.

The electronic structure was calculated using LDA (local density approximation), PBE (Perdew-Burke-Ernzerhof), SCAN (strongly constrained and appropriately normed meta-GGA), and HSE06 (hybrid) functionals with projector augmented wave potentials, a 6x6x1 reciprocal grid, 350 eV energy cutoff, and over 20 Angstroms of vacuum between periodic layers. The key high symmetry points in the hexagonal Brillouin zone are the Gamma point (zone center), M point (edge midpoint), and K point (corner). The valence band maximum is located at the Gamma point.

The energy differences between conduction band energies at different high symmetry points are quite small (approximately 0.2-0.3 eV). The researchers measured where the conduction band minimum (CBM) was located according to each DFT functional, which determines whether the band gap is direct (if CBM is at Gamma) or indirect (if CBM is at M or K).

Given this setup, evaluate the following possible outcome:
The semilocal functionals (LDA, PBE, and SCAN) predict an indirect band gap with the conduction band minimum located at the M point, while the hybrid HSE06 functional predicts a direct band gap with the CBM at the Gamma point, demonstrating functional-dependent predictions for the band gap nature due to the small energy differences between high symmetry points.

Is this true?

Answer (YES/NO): NO